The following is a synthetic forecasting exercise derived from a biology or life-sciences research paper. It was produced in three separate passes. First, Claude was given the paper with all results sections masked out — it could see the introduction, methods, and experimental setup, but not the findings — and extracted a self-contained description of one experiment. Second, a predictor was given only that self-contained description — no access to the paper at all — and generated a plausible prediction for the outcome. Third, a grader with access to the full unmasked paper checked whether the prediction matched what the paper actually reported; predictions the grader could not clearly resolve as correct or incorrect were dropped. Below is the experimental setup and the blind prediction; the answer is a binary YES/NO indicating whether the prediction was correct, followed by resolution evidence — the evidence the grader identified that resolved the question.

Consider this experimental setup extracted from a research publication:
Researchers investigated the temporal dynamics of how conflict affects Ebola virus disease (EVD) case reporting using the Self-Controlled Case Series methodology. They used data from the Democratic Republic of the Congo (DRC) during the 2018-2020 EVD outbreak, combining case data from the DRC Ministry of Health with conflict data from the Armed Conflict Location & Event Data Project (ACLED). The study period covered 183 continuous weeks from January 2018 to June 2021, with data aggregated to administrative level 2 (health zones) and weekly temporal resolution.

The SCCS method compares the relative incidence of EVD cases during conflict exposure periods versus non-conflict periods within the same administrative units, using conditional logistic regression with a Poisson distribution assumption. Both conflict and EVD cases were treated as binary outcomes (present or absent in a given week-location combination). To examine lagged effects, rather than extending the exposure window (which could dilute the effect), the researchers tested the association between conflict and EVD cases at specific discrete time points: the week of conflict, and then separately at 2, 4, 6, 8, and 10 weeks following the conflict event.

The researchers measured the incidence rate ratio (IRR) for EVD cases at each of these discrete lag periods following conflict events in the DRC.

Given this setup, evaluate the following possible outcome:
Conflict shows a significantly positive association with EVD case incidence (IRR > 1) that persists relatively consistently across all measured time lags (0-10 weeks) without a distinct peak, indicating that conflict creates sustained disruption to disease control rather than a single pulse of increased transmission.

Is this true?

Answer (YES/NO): YES